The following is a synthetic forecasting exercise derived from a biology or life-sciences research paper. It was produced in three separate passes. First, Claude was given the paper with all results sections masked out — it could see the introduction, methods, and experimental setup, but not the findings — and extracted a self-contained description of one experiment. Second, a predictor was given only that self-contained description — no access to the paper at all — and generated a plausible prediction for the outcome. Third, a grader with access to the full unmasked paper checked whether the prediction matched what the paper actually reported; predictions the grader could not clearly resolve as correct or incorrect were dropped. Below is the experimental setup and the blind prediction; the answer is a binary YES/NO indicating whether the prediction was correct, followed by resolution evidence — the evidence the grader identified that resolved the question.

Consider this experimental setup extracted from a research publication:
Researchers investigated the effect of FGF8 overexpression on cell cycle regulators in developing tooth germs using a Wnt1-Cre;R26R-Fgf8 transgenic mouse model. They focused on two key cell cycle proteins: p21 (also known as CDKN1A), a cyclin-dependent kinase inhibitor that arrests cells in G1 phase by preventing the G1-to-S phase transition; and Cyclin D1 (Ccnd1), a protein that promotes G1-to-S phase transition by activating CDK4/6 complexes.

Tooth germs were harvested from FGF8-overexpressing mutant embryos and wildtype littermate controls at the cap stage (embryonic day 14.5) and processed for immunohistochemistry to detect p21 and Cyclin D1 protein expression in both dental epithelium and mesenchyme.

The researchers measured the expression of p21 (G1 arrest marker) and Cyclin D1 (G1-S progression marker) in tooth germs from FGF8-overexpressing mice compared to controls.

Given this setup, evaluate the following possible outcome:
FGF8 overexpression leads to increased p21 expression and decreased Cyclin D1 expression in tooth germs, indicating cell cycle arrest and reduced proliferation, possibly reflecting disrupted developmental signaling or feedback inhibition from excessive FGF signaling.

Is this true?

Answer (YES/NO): NO